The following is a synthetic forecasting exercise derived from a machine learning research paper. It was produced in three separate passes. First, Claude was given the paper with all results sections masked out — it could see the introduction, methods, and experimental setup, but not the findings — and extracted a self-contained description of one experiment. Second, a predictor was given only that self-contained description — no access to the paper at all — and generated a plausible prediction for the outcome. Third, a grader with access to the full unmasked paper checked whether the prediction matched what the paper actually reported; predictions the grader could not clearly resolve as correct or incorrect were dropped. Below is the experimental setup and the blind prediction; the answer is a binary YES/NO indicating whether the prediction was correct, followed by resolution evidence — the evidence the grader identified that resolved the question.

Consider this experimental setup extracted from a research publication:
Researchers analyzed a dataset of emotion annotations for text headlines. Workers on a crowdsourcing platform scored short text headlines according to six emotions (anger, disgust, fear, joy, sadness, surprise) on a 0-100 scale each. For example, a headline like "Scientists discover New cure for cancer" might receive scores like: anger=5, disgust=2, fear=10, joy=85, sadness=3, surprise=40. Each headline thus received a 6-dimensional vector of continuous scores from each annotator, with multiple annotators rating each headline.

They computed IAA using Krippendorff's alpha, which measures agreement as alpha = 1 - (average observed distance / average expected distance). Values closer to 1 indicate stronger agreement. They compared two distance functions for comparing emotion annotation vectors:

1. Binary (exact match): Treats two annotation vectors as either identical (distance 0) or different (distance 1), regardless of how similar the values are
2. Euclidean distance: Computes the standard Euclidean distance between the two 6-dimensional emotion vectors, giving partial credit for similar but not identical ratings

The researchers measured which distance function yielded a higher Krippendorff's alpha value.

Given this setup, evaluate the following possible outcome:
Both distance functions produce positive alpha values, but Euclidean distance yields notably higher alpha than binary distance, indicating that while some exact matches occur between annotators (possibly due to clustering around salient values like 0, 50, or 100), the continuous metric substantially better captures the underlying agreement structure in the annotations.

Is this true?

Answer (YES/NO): YES